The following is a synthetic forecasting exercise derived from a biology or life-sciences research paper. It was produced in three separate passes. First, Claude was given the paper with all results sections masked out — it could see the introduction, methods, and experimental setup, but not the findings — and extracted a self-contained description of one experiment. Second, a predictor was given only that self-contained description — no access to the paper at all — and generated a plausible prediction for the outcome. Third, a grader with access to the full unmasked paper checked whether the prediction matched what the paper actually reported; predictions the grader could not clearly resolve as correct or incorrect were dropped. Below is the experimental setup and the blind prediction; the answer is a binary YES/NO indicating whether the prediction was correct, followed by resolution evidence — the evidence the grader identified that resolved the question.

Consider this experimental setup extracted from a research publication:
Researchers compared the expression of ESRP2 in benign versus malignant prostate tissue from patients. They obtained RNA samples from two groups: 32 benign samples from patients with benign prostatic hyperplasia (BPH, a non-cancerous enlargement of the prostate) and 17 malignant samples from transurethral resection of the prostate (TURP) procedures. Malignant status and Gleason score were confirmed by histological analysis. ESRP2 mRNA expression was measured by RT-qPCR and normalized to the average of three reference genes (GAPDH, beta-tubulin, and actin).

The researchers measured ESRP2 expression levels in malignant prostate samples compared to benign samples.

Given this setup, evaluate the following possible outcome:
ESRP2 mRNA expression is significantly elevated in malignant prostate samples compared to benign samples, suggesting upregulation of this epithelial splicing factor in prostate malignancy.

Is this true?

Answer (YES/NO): YES